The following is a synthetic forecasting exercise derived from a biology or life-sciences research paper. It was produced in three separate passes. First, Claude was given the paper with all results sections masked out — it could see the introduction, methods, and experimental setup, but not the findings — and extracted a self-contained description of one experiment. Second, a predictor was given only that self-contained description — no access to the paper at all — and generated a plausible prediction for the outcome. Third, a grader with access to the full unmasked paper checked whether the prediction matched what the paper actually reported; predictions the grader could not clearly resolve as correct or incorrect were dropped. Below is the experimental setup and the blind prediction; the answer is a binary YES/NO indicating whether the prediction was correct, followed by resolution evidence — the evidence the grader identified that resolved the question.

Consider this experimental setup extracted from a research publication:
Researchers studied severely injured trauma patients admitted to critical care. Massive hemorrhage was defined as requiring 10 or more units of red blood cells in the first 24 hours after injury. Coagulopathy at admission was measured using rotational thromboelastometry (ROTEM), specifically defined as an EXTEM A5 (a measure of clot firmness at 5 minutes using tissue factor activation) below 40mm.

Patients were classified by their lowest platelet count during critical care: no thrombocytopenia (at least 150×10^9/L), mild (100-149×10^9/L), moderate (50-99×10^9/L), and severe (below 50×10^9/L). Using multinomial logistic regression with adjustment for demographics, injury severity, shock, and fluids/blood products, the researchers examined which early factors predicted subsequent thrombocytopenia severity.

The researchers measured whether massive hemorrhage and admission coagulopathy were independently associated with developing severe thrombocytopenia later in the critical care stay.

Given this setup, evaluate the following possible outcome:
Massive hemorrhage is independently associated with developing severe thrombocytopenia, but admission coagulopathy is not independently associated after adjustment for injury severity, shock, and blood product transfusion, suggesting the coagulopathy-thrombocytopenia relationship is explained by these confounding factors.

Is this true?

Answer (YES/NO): NO